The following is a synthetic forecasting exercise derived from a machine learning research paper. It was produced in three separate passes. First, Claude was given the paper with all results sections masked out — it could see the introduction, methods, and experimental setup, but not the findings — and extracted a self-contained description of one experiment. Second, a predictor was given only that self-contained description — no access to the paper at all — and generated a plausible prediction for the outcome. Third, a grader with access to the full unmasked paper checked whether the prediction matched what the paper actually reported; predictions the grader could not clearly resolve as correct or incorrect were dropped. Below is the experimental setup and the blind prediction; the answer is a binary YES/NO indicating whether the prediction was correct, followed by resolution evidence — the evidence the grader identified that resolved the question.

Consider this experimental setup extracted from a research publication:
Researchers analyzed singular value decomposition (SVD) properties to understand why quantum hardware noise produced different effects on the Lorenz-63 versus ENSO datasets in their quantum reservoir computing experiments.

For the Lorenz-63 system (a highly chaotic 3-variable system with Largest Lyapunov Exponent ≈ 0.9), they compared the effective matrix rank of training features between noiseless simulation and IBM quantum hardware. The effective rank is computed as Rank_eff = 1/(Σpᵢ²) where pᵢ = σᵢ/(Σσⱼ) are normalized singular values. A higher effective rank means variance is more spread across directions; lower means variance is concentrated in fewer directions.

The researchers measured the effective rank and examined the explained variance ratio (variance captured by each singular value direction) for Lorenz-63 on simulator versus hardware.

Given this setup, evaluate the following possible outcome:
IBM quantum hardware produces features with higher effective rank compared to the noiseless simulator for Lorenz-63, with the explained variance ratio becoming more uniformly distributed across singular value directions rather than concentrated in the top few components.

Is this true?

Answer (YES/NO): YES